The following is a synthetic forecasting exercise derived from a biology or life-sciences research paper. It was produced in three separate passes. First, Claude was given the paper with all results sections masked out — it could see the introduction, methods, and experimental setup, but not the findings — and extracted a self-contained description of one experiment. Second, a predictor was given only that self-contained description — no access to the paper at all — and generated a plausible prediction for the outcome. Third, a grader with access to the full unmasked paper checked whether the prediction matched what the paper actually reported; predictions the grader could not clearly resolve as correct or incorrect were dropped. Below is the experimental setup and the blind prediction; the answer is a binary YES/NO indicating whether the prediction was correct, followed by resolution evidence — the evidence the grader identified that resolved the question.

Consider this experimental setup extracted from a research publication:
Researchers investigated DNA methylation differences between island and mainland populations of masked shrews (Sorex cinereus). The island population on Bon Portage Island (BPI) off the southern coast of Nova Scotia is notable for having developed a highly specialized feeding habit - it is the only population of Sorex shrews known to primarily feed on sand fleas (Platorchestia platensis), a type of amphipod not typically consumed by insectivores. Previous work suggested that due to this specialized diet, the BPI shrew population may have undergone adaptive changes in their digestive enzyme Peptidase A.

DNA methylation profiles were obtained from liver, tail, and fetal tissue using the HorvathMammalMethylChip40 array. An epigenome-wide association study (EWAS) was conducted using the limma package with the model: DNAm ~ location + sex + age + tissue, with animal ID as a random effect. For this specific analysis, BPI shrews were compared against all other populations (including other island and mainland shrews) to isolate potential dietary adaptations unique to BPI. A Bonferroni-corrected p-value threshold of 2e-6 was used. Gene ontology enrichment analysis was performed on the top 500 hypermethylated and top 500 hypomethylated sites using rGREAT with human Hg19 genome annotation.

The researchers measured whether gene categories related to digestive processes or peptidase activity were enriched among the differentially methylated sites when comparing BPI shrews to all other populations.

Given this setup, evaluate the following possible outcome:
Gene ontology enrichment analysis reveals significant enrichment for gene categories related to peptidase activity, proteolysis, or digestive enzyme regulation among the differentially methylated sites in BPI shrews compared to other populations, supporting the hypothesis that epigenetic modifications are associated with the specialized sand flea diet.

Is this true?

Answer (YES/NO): YES